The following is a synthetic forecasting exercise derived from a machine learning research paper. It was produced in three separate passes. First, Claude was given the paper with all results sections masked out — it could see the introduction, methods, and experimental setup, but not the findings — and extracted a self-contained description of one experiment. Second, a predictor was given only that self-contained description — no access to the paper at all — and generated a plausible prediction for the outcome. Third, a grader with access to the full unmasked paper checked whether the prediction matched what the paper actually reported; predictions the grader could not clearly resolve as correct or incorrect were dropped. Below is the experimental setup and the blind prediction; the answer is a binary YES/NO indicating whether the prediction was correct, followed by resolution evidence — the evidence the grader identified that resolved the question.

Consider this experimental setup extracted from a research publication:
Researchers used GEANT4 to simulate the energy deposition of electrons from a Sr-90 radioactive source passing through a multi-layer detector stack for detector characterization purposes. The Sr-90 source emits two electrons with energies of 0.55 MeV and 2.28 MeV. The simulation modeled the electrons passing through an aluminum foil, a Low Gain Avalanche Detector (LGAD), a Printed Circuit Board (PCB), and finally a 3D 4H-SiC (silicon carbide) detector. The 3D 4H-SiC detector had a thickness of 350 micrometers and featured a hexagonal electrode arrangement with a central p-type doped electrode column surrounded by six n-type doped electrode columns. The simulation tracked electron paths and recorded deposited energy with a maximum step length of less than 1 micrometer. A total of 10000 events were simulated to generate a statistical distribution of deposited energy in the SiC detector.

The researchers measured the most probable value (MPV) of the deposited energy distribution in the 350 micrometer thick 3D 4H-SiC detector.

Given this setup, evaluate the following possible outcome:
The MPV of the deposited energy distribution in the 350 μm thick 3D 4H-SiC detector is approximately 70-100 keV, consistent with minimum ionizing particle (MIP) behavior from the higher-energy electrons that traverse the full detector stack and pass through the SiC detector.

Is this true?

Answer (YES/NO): NO